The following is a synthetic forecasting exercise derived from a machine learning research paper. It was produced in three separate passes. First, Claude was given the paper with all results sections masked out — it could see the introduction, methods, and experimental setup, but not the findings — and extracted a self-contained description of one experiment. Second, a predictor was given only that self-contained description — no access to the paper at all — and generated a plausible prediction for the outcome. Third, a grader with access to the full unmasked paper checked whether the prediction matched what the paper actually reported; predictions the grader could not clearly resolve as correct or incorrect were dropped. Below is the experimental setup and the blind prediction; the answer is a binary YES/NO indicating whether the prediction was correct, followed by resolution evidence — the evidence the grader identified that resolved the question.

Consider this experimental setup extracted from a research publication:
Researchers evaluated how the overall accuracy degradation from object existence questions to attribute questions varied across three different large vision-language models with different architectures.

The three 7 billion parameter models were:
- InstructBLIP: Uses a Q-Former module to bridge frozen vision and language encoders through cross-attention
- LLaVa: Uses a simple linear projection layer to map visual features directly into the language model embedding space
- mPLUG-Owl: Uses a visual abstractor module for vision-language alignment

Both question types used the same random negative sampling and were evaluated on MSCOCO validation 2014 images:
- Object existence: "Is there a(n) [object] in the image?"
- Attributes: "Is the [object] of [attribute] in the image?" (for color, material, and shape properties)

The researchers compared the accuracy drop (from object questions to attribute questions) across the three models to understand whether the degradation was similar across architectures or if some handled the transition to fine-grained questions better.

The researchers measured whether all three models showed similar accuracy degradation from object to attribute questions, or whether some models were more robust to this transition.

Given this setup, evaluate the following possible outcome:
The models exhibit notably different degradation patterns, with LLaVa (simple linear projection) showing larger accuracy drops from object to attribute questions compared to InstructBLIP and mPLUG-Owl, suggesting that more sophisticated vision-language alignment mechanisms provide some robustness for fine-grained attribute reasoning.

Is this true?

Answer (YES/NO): NO